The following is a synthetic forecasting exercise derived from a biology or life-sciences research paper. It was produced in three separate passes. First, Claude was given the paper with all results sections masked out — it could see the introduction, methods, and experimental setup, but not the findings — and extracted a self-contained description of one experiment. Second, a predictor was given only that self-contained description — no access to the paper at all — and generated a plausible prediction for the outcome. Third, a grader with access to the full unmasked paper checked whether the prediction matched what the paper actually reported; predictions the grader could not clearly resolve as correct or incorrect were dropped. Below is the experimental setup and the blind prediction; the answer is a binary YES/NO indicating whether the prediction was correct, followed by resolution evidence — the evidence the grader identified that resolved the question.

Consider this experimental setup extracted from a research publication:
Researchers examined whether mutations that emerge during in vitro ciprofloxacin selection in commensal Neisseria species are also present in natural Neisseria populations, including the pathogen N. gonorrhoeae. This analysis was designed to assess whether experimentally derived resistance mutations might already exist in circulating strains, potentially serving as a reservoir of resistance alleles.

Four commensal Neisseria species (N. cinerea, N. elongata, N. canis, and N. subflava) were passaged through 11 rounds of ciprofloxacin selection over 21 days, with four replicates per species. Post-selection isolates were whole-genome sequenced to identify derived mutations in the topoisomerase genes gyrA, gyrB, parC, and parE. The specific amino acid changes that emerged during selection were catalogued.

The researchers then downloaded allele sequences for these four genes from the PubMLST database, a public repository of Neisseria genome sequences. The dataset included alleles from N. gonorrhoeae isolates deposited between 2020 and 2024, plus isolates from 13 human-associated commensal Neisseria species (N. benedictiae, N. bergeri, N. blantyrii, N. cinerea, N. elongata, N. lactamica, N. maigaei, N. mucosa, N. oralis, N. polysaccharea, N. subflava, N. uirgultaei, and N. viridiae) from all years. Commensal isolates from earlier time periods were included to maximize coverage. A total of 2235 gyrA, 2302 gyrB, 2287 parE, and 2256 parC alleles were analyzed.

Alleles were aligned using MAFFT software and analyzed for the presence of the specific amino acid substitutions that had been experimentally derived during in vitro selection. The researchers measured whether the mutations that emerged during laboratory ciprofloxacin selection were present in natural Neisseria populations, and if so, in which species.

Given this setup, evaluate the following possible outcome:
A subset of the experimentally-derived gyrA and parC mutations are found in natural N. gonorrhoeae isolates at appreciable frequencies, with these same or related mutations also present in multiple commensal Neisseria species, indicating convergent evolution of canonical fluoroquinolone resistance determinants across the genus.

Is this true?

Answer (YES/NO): NO